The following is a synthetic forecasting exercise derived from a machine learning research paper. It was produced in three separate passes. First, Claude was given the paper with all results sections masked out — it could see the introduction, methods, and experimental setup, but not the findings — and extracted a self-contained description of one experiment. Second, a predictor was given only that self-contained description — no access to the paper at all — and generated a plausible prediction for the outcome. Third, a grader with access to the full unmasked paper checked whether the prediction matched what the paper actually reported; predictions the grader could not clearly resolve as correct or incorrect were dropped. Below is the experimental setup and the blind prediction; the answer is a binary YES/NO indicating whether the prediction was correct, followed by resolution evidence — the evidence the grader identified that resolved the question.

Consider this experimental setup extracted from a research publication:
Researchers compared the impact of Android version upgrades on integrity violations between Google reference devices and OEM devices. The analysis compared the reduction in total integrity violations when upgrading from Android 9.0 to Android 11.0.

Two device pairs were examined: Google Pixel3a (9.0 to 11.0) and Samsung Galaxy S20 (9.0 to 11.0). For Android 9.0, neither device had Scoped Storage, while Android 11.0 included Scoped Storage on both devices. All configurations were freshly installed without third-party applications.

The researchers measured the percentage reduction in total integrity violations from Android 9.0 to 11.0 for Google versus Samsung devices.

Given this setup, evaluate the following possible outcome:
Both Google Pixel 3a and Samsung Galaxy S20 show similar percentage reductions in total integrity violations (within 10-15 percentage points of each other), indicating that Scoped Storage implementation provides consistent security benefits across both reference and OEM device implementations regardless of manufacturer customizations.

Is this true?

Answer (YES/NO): NO